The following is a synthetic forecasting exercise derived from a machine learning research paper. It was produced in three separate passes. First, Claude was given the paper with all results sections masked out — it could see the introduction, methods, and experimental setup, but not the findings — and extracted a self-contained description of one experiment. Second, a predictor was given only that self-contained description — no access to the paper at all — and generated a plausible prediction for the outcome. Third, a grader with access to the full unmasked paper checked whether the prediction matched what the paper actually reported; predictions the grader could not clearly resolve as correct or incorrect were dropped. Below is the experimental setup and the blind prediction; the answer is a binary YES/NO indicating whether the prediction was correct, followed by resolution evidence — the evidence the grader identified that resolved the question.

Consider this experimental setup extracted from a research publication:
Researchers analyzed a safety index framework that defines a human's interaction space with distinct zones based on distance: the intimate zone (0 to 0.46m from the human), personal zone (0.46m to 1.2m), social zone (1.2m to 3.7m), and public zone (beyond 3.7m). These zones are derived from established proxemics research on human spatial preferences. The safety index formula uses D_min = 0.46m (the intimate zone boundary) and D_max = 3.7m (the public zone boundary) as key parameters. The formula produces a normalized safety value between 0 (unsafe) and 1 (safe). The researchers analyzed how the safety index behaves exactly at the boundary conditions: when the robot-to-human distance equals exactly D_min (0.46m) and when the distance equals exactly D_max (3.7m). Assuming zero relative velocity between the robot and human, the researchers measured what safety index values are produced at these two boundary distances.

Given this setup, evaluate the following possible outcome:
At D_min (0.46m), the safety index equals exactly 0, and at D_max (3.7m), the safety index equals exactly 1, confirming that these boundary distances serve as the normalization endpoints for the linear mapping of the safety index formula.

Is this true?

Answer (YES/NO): YES